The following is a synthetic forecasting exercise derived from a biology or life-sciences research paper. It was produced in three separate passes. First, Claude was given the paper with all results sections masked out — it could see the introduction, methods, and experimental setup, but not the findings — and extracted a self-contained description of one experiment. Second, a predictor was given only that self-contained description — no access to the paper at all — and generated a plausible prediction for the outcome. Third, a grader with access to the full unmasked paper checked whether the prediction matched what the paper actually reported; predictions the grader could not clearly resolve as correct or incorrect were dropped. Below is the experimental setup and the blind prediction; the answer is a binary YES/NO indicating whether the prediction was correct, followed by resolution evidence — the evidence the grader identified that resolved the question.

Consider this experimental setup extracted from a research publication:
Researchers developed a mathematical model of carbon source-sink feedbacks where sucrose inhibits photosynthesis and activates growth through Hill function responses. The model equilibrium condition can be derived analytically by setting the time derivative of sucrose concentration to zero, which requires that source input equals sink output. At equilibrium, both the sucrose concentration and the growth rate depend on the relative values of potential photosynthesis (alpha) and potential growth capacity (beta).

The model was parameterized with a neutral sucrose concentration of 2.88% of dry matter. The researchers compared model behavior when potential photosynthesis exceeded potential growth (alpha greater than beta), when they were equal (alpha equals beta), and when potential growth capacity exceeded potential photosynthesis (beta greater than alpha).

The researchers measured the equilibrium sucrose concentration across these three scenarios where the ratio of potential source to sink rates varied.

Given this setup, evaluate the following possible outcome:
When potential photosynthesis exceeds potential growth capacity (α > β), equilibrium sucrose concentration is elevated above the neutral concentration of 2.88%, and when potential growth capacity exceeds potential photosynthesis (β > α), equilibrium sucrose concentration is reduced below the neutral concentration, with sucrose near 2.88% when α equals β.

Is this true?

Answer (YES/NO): YES